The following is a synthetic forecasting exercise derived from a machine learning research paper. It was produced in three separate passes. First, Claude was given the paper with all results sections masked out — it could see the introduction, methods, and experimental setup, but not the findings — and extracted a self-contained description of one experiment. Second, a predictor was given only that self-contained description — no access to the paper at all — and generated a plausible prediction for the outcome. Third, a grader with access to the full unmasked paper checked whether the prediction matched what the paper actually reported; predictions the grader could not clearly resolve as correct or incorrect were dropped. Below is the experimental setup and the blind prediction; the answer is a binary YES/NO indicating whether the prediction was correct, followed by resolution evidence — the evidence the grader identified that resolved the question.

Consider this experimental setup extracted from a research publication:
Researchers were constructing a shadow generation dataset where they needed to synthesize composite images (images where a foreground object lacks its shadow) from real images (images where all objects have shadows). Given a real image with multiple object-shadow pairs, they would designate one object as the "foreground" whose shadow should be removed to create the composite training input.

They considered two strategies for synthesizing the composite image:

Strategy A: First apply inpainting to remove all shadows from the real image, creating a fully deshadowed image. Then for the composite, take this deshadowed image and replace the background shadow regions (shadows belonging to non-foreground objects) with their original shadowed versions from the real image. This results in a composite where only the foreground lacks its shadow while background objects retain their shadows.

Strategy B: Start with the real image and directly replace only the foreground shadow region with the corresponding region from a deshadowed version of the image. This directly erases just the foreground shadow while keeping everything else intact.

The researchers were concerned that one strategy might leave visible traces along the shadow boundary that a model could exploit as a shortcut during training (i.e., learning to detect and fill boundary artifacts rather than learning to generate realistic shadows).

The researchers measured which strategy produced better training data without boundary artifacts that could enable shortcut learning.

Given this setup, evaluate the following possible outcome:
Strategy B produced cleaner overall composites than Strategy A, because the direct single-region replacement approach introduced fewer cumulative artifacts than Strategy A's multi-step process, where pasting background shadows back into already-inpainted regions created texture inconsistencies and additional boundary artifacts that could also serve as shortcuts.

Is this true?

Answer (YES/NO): NO